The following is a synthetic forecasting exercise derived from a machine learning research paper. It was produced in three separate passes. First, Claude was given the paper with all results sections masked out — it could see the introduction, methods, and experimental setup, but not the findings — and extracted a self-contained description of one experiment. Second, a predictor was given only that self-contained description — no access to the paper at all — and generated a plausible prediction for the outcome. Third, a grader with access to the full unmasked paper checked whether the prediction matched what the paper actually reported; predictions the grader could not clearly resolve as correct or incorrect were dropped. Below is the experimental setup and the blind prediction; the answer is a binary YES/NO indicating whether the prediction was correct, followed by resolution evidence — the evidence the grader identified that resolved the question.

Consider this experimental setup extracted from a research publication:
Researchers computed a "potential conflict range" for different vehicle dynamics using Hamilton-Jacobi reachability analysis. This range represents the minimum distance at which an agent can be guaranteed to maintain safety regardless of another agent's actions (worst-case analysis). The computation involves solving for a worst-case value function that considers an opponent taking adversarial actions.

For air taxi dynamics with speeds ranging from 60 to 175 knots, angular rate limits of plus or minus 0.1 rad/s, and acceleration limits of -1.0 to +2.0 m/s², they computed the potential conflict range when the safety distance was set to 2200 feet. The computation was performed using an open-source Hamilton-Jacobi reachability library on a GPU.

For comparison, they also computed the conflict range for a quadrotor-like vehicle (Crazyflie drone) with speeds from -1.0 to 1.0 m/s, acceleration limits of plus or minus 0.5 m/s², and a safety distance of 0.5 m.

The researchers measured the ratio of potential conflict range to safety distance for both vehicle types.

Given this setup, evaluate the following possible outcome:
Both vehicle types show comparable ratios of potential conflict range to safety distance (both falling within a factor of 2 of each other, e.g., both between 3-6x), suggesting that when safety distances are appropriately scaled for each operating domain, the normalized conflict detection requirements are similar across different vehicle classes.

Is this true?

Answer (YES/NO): NO